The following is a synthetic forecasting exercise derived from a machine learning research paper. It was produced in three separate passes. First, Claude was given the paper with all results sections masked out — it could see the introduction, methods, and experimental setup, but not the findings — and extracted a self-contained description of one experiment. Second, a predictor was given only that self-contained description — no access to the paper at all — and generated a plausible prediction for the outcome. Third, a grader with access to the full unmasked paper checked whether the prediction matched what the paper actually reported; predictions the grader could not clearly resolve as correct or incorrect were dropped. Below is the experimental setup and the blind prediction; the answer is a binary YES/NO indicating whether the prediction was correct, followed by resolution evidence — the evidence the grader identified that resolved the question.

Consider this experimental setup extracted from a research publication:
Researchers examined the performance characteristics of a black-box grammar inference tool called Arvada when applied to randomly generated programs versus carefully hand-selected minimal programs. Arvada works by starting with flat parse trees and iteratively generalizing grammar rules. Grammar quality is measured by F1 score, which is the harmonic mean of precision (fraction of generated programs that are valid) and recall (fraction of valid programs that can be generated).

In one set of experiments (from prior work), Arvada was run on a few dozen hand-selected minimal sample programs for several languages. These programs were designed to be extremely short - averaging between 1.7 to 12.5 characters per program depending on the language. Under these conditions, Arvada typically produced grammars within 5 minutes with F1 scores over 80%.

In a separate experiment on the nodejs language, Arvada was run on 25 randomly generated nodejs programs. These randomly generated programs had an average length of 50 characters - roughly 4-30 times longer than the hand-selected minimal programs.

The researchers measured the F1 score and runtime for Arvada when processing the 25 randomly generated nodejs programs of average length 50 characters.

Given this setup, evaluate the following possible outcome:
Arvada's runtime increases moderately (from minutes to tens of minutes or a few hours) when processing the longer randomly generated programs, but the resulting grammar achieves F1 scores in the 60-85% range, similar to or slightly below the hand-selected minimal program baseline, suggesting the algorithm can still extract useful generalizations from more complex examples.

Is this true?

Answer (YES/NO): NO